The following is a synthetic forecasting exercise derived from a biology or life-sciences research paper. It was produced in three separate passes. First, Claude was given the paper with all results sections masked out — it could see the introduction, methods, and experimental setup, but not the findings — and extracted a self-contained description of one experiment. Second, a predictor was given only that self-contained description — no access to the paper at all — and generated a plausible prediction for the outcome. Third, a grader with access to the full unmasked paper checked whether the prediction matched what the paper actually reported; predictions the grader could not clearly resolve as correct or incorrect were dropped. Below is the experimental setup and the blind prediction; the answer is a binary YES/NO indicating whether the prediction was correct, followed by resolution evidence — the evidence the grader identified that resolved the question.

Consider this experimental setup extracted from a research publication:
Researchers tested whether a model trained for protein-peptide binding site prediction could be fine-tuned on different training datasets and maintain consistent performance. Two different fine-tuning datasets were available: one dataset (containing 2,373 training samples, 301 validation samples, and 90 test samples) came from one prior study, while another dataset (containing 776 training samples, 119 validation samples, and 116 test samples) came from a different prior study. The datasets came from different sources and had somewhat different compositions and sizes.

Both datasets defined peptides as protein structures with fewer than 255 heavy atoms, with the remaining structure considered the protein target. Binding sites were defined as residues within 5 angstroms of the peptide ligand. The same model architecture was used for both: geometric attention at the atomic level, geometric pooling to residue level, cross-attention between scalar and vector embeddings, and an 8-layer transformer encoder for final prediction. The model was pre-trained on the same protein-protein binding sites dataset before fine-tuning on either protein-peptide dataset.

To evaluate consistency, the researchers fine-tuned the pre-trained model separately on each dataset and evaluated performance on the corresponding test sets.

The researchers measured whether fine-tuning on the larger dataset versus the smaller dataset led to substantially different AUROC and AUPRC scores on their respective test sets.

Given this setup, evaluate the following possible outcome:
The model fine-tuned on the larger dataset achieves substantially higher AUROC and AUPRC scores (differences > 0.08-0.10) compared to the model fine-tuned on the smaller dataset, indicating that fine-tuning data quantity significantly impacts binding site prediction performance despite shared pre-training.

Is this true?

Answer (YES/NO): NO